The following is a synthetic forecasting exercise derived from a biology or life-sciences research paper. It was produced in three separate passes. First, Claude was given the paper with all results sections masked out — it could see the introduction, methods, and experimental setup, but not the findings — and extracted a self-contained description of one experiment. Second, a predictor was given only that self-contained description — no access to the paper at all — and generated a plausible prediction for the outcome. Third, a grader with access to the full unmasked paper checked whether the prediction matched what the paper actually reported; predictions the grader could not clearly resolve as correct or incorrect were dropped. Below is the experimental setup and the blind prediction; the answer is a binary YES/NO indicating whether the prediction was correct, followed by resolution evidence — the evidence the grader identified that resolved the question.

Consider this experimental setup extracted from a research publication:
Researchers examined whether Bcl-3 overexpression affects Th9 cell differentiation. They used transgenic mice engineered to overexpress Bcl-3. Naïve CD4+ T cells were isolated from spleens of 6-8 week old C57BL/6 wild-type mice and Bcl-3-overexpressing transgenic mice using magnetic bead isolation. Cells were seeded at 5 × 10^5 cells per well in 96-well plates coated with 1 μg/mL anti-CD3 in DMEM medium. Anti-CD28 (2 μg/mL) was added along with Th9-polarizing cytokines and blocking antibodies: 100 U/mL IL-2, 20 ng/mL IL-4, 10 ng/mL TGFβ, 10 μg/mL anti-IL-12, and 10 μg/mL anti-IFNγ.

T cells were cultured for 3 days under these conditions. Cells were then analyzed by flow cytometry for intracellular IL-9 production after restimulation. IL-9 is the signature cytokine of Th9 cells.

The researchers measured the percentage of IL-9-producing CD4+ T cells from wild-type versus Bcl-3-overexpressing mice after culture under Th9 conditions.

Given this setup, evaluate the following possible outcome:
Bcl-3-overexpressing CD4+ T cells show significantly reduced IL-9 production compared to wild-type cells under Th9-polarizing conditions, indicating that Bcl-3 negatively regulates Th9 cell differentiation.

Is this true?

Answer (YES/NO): YES